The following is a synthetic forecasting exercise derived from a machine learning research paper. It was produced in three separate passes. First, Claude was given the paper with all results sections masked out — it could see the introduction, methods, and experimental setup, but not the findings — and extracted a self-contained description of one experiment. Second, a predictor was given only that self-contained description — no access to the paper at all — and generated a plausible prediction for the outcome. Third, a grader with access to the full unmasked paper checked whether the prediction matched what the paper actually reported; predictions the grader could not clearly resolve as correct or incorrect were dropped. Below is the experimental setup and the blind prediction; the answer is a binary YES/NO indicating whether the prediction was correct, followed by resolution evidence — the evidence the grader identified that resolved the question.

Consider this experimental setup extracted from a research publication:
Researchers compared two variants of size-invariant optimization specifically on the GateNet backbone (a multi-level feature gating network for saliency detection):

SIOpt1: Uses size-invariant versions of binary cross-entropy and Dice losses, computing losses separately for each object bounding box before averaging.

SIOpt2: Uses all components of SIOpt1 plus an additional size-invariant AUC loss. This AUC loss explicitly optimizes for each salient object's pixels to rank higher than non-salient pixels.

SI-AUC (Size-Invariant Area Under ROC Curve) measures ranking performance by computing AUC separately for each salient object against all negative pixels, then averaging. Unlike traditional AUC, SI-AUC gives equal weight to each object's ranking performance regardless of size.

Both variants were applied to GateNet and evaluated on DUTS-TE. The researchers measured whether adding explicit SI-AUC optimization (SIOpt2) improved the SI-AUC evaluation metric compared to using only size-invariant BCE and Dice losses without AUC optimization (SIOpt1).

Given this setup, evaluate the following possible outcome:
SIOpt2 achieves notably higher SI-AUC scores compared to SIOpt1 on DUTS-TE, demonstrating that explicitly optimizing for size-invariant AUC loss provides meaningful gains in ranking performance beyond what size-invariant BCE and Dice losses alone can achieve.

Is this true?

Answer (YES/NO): YES